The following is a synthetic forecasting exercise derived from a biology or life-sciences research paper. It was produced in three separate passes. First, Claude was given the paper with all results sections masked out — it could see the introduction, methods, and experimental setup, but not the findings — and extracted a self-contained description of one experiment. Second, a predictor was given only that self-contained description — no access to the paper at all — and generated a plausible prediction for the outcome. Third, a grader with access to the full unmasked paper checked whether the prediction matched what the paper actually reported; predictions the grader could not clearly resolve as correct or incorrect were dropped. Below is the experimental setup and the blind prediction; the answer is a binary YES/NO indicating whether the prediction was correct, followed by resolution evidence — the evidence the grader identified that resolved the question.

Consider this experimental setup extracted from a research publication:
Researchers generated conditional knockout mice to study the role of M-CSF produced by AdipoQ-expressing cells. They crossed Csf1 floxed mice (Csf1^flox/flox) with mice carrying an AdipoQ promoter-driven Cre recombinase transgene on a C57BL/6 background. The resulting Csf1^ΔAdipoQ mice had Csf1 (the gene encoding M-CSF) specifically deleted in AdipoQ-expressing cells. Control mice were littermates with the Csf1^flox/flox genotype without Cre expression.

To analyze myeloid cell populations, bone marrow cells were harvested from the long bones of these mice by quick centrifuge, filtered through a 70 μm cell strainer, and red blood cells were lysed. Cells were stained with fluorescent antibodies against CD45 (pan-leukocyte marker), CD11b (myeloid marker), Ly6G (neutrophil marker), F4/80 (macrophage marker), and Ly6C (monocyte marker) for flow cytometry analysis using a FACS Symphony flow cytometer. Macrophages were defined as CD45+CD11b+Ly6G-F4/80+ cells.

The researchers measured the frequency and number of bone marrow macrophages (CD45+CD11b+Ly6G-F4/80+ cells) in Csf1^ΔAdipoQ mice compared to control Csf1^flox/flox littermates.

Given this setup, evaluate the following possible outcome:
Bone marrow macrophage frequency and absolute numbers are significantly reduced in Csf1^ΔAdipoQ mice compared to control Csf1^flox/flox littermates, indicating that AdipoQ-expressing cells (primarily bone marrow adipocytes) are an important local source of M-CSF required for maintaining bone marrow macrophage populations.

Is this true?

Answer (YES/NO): NO